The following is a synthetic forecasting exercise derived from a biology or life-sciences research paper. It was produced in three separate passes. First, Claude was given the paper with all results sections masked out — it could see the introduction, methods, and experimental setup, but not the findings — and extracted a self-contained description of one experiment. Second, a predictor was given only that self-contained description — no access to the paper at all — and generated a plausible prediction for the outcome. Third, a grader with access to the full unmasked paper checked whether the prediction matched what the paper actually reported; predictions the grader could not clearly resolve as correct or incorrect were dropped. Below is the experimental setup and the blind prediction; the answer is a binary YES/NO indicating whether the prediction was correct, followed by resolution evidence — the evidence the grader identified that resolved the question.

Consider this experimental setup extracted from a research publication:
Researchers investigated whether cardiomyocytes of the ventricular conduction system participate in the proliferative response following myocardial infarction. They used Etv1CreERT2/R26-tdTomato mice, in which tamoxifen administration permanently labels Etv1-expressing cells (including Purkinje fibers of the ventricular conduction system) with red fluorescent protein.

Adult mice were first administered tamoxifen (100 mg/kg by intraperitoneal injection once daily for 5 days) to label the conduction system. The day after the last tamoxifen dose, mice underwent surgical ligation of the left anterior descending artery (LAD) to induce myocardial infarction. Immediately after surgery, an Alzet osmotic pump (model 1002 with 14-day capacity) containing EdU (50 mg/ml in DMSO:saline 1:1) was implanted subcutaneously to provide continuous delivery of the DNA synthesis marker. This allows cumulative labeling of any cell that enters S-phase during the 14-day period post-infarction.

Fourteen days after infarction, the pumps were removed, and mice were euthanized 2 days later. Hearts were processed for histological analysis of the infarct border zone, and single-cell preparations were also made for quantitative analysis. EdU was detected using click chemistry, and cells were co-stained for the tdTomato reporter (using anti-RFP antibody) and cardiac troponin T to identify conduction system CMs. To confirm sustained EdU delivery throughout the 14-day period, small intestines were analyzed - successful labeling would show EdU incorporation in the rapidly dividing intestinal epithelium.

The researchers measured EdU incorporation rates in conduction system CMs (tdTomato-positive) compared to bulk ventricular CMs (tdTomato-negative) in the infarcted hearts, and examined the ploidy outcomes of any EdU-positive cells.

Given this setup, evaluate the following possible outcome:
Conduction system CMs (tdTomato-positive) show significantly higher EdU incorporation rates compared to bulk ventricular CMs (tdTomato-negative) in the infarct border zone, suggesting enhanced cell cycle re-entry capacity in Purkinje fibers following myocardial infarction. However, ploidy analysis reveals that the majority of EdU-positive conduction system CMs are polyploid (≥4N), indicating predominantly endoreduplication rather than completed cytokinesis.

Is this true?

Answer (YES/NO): NO